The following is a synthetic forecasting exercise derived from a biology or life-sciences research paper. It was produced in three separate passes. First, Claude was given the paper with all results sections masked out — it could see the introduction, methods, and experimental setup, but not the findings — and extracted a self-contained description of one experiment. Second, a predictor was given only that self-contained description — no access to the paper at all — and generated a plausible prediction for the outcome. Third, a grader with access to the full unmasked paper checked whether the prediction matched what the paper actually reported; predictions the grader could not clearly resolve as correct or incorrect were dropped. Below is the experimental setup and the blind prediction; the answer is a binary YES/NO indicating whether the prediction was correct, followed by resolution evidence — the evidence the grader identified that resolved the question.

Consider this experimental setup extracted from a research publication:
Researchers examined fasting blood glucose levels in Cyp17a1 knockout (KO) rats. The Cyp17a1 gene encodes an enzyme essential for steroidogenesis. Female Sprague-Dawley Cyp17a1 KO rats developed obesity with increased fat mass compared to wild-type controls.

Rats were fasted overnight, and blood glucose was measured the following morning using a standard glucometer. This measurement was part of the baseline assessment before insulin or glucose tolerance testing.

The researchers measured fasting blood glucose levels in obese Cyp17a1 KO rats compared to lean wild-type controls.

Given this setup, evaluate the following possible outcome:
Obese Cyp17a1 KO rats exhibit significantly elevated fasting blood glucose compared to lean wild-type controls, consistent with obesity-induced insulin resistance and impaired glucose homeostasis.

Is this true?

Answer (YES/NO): NO